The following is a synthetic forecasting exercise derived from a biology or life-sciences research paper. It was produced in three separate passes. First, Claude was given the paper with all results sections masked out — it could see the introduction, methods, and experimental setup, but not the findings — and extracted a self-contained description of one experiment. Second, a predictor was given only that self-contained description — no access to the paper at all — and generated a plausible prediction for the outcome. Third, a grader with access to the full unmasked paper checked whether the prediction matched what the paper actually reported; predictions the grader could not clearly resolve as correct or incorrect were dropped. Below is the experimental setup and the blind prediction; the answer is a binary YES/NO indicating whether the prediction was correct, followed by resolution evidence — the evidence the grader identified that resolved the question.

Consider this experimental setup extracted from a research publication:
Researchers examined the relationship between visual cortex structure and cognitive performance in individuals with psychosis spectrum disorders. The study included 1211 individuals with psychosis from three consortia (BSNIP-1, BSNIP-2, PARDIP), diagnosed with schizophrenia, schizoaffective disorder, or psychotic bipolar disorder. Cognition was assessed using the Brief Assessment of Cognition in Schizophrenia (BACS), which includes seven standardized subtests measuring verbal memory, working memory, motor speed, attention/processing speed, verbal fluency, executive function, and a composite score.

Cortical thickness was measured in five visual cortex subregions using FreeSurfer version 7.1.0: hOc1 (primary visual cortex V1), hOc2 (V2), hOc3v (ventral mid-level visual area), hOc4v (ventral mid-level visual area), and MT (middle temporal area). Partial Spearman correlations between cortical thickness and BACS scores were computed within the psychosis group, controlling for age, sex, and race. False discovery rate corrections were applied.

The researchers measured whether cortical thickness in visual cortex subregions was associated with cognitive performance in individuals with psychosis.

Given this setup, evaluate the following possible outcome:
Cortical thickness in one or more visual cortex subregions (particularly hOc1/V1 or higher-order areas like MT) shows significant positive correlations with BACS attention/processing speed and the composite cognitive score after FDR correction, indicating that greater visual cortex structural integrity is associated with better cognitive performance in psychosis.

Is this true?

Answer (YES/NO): NO